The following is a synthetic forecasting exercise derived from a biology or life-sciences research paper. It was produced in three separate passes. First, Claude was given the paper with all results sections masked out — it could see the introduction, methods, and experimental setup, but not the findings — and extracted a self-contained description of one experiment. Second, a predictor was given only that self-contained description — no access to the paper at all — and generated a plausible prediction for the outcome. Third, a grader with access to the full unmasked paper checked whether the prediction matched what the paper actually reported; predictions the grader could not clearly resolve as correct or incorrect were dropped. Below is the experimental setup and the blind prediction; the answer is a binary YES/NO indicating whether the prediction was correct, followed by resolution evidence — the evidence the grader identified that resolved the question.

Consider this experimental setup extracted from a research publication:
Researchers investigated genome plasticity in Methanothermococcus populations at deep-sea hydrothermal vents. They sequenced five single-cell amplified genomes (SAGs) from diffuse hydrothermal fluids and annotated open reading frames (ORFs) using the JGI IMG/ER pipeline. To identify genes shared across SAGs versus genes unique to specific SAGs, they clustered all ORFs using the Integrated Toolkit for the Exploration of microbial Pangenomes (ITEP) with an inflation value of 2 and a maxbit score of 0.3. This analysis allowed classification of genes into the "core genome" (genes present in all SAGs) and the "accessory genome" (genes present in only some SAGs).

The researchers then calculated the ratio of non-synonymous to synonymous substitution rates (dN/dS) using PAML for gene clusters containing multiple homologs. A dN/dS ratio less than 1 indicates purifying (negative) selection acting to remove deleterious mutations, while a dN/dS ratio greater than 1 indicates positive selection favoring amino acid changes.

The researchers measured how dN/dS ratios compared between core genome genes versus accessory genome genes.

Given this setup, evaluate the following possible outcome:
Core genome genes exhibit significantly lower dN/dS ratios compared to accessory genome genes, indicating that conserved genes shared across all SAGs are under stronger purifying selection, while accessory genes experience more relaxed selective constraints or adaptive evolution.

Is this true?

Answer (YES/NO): YES